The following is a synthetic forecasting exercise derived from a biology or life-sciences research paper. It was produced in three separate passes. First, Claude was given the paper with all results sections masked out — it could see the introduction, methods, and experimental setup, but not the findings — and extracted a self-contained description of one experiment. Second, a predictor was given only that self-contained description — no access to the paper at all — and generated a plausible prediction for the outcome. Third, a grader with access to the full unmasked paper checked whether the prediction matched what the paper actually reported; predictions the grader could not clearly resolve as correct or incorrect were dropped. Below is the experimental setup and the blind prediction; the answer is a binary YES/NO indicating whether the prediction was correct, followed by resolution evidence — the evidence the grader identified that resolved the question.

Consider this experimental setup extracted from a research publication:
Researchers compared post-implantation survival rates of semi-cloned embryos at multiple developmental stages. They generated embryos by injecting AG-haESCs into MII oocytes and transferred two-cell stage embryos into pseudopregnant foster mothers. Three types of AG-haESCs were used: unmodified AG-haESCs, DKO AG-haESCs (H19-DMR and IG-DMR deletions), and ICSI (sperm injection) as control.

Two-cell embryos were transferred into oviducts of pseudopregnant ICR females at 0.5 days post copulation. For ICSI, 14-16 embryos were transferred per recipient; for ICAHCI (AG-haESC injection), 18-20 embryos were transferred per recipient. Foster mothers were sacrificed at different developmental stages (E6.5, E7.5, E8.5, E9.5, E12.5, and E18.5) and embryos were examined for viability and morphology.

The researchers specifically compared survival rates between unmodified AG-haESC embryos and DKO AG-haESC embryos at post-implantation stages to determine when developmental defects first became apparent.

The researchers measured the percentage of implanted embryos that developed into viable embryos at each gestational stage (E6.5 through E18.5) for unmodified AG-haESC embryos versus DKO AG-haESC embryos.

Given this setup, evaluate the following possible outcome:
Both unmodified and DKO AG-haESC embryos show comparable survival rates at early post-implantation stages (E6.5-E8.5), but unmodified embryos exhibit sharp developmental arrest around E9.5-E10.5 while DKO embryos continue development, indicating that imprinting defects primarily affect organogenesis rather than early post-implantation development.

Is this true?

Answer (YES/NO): NO